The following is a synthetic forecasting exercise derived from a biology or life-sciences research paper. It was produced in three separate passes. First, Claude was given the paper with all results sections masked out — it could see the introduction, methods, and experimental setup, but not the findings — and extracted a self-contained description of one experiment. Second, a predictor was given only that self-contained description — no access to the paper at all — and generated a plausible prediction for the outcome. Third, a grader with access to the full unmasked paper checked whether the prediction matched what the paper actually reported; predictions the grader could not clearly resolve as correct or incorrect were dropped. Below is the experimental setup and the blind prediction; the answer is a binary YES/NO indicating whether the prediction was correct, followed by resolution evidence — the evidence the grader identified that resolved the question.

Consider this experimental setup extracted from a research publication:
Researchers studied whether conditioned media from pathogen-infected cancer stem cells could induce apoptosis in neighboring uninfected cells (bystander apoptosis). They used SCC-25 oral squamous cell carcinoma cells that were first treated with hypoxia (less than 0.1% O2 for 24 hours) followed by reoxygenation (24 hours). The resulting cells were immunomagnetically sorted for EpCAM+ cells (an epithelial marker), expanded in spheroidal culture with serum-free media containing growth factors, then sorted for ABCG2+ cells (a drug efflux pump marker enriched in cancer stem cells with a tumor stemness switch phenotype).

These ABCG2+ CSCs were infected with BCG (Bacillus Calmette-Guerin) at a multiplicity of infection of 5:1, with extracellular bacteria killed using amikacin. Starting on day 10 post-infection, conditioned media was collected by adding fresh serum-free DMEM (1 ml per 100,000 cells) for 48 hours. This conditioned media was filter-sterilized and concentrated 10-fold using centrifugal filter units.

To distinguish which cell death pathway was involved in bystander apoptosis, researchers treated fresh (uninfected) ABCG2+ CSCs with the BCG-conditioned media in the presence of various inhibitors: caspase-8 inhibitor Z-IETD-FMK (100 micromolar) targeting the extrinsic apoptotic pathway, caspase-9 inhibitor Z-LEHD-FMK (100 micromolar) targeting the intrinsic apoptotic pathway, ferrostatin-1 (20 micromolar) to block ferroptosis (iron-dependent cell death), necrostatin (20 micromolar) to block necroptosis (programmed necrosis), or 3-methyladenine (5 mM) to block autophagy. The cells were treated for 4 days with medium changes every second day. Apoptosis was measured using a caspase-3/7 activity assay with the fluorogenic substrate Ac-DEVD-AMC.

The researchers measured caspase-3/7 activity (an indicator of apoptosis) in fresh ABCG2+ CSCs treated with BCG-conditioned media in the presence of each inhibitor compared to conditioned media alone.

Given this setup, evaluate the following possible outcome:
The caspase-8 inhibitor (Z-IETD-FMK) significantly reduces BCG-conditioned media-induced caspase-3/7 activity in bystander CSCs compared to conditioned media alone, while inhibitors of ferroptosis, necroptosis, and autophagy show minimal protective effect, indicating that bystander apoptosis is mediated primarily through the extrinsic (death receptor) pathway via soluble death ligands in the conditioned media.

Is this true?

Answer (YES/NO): NO